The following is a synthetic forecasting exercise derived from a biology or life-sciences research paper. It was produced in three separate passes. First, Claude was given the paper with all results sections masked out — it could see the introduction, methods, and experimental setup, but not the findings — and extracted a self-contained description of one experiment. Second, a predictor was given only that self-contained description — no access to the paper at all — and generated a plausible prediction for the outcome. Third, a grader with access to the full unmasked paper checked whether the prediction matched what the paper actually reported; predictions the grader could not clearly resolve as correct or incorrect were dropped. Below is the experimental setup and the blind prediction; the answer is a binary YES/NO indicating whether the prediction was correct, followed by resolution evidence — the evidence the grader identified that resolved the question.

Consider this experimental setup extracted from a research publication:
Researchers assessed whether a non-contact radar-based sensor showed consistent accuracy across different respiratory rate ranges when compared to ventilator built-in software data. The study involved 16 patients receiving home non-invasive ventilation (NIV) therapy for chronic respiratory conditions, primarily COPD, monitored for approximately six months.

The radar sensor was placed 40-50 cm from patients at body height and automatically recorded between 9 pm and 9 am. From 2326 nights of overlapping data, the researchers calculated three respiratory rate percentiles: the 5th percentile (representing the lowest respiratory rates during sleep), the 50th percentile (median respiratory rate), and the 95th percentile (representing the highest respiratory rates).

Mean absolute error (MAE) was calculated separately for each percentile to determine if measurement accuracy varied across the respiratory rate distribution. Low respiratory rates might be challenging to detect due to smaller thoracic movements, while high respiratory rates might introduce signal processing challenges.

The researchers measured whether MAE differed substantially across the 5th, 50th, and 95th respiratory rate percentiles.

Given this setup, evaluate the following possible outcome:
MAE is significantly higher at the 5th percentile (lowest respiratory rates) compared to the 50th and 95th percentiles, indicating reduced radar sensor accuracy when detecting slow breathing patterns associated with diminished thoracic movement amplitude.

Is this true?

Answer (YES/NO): NO